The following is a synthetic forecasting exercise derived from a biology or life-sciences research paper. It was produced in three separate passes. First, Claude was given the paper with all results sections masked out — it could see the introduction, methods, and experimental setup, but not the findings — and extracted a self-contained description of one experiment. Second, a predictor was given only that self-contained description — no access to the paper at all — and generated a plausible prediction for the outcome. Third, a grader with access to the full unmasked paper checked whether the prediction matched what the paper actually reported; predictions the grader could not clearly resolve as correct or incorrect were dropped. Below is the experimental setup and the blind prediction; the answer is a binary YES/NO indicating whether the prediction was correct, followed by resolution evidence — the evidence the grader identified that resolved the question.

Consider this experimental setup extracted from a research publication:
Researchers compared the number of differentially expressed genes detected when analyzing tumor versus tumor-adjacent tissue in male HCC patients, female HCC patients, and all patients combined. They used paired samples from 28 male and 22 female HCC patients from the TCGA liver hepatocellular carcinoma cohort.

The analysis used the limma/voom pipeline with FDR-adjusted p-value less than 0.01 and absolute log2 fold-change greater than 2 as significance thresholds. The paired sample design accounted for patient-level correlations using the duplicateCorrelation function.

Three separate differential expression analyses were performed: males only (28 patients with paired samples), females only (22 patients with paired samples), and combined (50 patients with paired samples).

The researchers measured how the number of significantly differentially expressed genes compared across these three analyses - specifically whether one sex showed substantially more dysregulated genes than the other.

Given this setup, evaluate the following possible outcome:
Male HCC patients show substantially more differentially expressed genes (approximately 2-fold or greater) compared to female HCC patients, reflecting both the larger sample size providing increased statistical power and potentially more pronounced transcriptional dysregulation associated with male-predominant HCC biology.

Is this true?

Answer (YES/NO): NO